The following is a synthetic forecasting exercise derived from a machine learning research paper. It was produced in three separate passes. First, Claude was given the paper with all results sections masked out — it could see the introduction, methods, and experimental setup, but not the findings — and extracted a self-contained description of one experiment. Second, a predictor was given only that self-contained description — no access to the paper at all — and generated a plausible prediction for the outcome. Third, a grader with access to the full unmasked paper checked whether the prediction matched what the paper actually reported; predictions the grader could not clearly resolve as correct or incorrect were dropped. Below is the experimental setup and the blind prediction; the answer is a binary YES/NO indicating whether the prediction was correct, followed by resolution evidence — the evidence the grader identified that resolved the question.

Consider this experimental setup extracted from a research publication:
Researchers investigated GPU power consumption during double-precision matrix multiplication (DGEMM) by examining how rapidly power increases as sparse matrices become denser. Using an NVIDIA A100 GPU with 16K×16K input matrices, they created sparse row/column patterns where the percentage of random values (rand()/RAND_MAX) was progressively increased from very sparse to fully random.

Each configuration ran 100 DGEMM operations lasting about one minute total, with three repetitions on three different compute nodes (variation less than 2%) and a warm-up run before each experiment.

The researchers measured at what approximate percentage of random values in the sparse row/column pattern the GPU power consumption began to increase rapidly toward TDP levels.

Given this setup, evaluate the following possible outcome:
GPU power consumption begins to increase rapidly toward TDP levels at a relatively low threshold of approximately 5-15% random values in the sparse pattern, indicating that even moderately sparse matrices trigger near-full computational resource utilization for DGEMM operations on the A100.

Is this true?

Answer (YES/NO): YES